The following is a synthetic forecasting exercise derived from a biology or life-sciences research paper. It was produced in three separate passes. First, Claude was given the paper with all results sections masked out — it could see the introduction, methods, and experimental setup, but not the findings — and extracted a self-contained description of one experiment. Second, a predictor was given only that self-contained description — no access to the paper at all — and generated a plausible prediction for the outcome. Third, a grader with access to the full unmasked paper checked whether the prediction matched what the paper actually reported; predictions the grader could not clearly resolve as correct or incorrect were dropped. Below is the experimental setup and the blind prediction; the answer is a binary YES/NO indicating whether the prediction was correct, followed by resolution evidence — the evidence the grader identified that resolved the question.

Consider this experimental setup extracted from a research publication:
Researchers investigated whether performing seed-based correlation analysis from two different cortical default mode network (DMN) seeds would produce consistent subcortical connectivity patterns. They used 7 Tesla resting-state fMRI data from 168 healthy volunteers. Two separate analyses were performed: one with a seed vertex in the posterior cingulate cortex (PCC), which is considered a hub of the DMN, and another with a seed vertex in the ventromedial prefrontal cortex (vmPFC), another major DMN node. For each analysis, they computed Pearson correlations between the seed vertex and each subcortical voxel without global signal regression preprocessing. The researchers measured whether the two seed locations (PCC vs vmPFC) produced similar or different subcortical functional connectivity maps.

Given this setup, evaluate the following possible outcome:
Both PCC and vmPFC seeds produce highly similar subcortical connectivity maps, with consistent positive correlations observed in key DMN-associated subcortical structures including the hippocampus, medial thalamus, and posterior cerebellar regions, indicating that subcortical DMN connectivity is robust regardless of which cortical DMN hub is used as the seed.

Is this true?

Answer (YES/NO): NO